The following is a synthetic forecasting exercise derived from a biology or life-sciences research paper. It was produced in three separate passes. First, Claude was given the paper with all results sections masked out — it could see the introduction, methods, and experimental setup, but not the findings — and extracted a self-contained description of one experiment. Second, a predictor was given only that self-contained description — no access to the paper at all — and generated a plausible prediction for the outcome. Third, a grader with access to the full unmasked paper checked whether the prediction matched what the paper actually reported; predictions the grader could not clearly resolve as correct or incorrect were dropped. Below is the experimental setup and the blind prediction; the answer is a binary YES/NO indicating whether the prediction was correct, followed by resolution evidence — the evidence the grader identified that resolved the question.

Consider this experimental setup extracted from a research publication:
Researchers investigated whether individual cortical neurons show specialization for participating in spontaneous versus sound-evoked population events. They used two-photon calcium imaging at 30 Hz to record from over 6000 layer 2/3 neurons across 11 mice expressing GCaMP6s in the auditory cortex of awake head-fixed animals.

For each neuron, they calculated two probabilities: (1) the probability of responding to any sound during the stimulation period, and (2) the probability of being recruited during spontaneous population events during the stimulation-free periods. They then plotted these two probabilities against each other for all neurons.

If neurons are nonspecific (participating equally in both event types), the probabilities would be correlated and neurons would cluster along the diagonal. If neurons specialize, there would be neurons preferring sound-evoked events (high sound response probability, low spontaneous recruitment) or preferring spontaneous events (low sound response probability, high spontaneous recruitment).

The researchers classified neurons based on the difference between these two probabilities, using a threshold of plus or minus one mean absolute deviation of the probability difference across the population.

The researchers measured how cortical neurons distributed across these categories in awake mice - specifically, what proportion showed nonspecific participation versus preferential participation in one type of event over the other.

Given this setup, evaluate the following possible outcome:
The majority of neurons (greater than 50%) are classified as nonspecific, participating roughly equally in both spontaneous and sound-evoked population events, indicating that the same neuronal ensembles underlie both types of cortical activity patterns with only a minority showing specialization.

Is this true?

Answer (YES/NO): NO